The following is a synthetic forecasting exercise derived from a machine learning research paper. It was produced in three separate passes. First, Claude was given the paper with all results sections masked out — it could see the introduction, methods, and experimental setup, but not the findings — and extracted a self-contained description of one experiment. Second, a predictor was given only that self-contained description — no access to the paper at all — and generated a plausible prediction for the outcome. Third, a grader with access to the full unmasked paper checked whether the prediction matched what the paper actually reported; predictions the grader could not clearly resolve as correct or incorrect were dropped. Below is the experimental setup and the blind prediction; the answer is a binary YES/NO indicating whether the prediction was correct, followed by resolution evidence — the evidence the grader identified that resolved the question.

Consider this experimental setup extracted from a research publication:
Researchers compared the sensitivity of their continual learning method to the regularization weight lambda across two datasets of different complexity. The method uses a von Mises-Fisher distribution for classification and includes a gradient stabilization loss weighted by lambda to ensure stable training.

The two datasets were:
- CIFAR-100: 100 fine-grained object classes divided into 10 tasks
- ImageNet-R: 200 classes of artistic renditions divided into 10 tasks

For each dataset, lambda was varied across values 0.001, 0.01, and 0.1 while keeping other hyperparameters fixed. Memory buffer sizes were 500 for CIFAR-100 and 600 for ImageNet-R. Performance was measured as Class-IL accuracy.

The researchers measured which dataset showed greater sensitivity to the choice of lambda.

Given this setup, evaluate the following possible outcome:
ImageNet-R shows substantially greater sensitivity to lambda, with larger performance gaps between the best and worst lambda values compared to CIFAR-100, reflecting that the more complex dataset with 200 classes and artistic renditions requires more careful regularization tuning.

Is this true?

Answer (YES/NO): NO